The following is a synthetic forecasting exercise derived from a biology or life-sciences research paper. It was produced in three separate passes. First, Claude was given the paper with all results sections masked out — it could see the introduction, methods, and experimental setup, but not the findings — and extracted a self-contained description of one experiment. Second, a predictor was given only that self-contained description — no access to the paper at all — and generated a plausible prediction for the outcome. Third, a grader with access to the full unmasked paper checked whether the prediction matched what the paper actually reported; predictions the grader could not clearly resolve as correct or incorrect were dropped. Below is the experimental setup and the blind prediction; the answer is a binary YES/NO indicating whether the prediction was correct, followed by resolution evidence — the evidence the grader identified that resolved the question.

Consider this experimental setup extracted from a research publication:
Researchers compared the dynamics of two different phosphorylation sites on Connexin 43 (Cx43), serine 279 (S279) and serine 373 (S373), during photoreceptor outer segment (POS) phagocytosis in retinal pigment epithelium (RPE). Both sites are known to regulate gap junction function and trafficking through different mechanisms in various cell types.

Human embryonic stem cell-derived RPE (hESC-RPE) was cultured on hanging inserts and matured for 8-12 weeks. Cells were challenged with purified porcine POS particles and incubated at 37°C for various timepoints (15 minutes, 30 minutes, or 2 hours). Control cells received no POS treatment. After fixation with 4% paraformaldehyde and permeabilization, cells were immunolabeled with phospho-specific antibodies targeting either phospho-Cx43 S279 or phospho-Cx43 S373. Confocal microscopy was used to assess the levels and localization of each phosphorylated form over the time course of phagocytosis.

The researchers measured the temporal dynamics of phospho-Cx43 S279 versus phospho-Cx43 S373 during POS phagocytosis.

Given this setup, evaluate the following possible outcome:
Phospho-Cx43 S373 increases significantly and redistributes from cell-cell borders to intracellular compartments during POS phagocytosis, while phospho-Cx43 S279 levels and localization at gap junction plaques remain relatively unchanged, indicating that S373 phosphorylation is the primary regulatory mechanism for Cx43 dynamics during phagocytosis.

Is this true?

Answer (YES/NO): NO